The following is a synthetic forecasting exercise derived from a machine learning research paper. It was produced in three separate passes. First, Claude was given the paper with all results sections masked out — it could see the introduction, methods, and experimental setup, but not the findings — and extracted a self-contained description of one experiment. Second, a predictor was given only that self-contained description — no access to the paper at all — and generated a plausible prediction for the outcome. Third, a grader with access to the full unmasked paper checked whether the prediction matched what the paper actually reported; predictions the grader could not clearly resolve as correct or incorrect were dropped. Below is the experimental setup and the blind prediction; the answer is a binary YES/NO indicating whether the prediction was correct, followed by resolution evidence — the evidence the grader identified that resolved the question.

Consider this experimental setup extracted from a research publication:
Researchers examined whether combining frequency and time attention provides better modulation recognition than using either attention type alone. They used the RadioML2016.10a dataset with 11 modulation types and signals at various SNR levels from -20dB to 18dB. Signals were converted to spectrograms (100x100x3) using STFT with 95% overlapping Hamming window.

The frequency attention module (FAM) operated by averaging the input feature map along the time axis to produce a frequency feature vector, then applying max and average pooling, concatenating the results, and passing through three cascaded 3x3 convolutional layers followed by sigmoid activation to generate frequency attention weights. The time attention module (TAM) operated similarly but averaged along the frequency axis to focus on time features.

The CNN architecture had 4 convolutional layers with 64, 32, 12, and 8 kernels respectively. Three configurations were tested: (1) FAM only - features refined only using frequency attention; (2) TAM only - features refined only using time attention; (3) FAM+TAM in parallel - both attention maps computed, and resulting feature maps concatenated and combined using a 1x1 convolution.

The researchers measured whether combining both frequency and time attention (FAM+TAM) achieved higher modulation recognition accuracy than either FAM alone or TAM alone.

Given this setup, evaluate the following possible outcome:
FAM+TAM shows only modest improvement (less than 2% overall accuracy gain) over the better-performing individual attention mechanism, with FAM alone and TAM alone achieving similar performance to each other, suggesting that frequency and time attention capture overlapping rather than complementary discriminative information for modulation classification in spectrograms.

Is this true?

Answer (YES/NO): NO